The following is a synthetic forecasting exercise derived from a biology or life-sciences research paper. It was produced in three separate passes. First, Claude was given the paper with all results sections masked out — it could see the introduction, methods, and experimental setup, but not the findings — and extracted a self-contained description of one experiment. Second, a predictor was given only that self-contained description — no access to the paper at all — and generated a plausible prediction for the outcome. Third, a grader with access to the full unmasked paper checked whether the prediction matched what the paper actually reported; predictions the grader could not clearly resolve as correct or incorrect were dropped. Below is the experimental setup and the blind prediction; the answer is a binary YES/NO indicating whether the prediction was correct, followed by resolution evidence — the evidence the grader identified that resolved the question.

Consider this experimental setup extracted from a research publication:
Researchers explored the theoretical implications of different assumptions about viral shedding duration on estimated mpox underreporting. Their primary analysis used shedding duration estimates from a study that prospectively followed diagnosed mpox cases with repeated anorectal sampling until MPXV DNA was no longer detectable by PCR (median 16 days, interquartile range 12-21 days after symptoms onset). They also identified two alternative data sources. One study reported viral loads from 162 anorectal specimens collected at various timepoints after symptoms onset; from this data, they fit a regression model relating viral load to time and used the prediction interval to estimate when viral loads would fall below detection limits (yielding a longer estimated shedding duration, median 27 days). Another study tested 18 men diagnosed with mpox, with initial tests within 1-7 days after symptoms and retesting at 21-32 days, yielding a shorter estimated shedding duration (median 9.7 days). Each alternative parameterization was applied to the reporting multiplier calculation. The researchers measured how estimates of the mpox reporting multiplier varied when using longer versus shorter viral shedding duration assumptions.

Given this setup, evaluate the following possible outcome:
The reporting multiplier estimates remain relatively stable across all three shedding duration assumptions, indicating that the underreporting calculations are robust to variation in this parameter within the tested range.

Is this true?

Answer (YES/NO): NO